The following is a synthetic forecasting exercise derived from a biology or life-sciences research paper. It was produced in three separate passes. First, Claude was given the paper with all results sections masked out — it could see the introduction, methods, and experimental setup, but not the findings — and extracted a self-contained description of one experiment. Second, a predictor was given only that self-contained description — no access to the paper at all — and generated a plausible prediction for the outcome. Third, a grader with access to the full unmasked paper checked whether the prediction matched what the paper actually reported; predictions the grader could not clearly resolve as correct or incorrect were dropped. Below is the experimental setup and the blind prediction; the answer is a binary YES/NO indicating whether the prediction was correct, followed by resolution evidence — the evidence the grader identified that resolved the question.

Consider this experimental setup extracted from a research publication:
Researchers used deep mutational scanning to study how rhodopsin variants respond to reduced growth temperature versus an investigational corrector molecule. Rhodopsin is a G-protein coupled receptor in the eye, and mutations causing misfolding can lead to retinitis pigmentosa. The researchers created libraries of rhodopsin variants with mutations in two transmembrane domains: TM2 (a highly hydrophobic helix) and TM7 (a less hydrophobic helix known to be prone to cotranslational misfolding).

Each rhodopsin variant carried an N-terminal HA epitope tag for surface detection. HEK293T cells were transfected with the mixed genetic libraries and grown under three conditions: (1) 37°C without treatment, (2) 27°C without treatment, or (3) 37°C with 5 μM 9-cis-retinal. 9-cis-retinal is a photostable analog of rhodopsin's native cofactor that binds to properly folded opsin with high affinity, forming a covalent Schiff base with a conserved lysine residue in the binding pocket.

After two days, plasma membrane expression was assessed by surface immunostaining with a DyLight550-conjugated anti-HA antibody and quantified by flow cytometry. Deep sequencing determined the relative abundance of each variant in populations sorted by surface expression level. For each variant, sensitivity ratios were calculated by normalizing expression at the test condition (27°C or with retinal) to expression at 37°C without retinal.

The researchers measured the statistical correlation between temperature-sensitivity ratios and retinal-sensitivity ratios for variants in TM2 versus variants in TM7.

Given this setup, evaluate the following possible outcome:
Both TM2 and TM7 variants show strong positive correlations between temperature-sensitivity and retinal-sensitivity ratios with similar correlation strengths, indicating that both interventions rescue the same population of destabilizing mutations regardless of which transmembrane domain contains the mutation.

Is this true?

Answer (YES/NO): NO